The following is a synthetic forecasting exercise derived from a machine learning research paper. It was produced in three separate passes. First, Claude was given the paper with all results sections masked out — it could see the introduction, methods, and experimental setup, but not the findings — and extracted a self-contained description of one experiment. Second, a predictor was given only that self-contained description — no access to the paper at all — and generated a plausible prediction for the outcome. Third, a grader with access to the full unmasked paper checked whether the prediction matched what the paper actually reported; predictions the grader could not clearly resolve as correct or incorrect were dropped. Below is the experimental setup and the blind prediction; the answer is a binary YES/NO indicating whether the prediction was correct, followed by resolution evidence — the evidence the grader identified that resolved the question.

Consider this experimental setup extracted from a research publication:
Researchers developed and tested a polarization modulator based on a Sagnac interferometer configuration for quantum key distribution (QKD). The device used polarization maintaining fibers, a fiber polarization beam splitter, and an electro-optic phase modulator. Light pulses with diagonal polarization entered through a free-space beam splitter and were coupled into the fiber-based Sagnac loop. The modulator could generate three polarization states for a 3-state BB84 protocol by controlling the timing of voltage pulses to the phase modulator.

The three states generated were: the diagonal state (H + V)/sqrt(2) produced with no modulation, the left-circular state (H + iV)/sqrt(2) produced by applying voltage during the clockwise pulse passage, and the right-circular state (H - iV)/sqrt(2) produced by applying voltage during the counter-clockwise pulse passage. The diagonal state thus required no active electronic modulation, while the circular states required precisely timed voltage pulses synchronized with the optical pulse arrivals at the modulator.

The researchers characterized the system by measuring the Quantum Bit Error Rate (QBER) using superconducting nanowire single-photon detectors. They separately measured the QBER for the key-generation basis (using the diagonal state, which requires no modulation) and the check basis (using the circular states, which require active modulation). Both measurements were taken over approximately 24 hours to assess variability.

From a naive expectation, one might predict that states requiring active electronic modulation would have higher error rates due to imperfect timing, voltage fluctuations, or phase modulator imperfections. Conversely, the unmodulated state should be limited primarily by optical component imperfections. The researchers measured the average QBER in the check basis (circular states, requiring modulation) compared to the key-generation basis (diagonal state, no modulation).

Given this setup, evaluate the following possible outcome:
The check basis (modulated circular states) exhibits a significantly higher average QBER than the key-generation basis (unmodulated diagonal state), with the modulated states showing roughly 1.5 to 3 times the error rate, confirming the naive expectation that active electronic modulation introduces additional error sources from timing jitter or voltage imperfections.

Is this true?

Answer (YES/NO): NO